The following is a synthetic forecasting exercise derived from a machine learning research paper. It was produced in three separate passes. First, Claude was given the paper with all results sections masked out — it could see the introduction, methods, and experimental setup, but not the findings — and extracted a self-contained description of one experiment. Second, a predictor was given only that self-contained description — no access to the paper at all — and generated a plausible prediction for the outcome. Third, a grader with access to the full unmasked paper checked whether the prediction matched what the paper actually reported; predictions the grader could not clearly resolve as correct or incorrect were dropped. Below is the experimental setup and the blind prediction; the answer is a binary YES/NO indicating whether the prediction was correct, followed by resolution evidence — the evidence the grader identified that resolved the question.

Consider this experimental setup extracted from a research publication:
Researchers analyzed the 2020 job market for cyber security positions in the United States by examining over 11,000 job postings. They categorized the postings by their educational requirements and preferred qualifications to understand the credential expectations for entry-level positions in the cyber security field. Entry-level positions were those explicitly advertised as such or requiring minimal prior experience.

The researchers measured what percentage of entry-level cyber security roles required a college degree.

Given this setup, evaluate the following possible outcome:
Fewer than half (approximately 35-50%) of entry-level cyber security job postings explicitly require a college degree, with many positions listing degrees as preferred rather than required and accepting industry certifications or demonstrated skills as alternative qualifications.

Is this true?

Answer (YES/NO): NO